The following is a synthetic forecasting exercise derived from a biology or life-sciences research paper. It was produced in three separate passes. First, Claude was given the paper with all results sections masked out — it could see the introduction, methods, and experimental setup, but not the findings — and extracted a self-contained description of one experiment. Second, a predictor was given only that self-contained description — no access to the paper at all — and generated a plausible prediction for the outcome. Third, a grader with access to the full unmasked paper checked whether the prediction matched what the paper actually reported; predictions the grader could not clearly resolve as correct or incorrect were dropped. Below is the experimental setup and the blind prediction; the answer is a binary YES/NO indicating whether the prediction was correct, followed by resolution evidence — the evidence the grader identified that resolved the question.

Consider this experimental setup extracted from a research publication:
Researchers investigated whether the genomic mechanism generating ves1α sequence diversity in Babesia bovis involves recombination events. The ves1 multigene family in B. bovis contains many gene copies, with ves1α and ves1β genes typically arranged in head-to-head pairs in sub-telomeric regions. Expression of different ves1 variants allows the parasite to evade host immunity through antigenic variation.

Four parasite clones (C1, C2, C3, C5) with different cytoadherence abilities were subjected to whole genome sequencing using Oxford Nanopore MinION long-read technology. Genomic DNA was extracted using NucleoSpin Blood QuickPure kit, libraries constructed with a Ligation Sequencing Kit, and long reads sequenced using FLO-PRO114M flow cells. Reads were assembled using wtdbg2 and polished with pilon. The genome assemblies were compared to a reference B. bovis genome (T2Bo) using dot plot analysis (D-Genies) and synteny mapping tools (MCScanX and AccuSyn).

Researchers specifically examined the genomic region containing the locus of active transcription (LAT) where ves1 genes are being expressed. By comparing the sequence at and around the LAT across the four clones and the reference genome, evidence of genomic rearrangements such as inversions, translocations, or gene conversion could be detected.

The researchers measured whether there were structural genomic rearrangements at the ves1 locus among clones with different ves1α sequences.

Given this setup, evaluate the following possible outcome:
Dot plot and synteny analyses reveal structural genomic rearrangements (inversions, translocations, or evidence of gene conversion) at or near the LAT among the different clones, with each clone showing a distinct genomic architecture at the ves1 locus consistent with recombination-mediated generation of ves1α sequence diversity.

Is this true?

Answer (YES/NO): NO